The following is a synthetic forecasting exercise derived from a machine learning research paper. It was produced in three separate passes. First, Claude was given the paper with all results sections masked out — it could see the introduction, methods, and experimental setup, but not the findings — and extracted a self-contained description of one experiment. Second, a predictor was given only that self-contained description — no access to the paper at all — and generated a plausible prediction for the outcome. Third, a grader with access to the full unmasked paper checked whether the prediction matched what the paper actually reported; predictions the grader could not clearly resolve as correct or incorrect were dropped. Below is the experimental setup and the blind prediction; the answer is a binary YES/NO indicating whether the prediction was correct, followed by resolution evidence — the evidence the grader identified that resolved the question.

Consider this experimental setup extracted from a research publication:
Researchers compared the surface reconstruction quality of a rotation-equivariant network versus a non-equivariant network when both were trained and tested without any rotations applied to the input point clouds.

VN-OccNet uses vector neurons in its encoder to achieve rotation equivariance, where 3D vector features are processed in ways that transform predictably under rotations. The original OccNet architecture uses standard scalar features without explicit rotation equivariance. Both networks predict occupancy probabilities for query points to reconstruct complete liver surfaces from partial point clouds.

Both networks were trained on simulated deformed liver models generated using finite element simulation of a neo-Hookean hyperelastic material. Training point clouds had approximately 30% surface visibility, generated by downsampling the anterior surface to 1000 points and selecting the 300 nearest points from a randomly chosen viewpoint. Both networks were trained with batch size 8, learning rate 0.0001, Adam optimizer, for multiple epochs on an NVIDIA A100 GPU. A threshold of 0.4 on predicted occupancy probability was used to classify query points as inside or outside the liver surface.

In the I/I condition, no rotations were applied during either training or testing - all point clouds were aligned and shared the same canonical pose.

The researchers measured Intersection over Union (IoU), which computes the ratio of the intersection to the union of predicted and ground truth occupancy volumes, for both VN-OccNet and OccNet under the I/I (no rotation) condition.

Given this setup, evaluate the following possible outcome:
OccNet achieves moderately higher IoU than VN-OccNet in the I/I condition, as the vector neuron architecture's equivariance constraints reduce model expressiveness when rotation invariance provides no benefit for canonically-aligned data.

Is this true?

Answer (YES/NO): NO